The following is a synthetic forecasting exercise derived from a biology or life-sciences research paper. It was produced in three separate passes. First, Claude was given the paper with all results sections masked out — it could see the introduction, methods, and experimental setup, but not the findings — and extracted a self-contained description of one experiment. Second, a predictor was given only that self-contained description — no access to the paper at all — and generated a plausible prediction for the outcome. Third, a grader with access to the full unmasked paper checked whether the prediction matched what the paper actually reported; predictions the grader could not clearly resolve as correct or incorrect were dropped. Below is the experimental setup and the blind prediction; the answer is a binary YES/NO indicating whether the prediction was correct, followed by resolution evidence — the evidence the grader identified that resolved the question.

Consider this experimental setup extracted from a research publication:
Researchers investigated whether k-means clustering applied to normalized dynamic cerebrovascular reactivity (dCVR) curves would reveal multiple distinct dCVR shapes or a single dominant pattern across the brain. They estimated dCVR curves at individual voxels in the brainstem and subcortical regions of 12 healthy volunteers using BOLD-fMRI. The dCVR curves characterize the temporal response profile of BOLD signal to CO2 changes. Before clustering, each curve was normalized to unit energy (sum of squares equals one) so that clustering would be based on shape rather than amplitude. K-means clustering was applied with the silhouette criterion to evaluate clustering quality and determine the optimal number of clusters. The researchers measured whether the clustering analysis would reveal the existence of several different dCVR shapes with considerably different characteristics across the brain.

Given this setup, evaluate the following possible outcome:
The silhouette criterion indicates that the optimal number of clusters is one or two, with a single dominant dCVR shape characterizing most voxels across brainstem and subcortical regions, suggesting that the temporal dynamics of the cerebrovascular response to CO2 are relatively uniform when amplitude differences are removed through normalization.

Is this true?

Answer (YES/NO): NO